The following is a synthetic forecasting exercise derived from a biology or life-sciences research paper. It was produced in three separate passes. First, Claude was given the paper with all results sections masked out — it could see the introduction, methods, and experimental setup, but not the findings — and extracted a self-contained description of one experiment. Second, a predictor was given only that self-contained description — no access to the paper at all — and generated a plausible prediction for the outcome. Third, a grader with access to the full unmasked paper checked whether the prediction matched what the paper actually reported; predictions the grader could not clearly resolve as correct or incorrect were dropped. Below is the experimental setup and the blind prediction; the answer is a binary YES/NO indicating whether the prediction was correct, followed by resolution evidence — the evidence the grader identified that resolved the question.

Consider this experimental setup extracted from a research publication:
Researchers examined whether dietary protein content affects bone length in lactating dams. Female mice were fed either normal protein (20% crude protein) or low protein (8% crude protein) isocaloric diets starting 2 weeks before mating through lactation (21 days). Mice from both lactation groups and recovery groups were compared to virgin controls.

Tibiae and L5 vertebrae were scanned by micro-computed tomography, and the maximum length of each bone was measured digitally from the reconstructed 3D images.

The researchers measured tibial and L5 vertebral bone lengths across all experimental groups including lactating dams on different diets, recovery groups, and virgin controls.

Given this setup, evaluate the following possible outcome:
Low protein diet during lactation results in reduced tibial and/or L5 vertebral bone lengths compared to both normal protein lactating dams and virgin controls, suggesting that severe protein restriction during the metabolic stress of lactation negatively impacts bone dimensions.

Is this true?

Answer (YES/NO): NO